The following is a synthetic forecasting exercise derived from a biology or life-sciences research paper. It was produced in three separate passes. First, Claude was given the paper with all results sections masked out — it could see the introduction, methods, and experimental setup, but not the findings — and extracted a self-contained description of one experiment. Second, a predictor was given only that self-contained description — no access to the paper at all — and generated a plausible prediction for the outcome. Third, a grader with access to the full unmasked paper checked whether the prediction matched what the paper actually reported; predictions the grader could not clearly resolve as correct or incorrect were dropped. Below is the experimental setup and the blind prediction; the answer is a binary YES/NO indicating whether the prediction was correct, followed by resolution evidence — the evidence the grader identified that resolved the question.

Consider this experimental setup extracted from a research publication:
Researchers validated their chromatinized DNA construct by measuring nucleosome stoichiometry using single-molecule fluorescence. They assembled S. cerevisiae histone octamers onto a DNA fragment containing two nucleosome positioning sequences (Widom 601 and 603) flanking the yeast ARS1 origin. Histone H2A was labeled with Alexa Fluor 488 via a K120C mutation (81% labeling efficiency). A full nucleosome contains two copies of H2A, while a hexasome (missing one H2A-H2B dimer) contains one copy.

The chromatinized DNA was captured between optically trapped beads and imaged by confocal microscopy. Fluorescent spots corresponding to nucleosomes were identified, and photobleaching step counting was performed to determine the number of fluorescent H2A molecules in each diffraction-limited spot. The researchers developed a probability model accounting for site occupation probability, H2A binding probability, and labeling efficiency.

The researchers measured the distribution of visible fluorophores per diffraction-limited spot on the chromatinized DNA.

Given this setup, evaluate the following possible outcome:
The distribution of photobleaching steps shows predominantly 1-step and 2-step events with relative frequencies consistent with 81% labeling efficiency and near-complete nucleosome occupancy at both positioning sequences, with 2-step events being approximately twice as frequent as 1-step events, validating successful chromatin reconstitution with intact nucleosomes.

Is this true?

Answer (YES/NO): NO